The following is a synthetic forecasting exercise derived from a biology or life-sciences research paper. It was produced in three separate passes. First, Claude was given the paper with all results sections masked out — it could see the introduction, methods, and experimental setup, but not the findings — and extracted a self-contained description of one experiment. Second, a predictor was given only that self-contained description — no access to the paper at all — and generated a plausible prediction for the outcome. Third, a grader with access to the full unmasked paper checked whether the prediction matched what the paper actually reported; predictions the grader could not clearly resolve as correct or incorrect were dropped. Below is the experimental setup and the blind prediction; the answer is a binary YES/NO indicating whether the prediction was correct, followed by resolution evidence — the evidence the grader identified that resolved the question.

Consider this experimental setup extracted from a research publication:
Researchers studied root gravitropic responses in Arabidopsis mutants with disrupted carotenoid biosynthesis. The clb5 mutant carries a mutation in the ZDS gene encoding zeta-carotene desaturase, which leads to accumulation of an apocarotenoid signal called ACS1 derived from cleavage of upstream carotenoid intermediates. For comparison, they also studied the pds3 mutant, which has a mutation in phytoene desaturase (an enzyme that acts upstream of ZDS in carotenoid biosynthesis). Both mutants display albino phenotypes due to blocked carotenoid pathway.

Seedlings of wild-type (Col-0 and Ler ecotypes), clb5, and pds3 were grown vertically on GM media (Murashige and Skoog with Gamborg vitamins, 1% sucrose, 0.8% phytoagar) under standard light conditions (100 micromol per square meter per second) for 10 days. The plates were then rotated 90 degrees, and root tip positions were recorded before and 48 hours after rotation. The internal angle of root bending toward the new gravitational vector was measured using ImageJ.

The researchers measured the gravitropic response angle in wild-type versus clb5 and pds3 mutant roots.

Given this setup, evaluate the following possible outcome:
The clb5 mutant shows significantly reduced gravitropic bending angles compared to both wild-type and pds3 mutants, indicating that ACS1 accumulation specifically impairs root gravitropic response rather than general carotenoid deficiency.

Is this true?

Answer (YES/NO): YES